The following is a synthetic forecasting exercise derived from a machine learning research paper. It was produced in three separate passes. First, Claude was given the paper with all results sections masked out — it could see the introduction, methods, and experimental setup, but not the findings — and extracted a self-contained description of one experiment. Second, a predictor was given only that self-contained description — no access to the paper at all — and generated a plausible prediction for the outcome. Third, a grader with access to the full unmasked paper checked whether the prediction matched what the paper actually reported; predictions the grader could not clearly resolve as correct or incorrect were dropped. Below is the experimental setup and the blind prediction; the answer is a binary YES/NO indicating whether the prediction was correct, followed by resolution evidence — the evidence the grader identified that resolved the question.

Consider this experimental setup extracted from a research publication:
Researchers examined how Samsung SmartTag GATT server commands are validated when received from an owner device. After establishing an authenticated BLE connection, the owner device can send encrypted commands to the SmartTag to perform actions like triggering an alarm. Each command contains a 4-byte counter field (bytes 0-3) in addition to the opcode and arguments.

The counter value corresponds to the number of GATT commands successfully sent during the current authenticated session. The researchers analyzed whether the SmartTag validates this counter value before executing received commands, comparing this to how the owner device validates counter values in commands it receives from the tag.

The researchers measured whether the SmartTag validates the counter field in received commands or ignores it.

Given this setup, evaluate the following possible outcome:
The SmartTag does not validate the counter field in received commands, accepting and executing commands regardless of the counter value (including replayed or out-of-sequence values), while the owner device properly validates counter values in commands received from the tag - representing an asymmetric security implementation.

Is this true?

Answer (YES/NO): YES